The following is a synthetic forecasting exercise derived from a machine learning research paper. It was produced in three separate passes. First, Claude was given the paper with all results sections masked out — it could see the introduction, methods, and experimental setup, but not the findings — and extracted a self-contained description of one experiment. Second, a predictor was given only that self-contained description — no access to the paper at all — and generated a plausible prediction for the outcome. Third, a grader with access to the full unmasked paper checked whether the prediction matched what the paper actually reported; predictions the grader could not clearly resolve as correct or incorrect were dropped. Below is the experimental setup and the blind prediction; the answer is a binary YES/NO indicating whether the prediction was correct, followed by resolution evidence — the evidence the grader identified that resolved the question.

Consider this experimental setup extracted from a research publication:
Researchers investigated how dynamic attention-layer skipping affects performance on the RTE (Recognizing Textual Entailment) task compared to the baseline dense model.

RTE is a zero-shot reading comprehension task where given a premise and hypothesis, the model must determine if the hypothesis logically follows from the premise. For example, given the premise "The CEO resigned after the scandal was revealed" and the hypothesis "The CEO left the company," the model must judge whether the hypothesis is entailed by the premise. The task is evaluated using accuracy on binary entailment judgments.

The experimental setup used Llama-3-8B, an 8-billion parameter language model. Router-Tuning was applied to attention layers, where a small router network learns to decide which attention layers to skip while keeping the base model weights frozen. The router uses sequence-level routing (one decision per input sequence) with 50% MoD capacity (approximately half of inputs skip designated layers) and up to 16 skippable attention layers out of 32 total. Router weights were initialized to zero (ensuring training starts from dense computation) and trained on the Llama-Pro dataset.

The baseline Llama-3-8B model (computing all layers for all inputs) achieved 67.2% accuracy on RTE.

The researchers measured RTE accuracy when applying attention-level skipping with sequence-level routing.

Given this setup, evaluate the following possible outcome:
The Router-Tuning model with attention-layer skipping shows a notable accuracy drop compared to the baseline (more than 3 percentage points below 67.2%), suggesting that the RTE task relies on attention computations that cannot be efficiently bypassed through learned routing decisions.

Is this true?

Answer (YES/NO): NO